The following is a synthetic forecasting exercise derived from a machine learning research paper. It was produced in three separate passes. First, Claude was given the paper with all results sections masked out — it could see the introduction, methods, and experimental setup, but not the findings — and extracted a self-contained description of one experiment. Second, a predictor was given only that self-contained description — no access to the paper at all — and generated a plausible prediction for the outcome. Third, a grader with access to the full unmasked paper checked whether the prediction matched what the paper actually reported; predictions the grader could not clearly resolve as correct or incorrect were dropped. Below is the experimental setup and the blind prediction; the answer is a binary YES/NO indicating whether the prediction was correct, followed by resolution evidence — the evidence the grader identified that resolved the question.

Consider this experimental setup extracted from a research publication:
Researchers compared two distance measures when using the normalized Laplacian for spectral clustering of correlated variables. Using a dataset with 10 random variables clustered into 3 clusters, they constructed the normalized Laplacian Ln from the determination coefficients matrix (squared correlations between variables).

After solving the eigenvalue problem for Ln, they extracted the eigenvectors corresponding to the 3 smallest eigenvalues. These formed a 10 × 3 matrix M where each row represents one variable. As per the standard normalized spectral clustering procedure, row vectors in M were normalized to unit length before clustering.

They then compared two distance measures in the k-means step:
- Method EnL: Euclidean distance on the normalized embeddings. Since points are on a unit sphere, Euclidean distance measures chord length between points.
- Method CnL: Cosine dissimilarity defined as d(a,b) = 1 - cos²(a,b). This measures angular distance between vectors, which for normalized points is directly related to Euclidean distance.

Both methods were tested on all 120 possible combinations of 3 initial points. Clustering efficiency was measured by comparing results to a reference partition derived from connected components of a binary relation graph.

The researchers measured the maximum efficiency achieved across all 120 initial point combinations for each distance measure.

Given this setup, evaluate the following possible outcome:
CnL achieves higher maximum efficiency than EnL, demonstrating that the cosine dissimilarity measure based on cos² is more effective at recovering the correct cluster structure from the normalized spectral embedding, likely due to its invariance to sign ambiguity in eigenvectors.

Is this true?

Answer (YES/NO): NO